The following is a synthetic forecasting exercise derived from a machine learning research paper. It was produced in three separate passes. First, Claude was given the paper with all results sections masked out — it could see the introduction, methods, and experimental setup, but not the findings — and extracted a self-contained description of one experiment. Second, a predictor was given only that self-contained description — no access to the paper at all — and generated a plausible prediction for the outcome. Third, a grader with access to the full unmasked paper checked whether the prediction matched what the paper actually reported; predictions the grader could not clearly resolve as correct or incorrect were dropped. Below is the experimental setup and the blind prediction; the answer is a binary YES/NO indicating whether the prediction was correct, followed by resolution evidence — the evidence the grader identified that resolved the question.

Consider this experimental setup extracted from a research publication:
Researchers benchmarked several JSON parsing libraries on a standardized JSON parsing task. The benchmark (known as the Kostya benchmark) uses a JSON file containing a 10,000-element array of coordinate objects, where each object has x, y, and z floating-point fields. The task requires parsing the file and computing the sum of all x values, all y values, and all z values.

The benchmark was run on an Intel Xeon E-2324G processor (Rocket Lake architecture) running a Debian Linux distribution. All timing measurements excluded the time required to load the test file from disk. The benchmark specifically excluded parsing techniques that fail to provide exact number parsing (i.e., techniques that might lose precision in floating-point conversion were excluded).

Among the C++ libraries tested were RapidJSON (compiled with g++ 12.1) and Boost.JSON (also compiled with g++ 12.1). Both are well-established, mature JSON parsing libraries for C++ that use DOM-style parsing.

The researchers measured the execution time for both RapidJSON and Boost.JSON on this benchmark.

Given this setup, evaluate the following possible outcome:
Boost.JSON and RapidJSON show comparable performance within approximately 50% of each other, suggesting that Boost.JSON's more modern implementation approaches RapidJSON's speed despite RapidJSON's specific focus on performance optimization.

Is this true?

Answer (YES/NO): NO